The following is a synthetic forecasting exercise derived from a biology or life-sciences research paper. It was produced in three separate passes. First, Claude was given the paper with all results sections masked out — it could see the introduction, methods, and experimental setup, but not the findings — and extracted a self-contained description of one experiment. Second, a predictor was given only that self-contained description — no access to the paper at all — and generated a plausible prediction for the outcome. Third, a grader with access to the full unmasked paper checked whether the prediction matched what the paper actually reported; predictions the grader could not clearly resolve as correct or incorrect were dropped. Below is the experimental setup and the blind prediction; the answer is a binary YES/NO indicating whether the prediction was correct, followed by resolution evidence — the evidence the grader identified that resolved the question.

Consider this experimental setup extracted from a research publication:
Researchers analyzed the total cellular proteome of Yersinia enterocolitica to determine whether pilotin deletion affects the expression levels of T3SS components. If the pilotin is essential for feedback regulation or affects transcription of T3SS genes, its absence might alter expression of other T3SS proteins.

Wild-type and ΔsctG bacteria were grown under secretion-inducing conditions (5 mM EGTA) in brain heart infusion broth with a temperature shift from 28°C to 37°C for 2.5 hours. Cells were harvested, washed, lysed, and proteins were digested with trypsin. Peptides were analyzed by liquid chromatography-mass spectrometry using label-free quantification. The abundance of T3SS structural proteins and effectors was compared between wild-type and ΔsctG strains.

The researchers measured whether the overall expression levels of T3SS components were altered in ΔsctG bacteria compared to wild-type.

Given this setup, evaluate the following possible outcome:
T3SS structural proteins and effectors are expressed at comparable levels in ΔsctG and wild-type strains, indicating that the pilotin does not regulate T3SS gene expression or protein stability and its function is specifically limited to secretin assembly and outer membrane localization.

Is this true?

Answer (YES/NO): NO